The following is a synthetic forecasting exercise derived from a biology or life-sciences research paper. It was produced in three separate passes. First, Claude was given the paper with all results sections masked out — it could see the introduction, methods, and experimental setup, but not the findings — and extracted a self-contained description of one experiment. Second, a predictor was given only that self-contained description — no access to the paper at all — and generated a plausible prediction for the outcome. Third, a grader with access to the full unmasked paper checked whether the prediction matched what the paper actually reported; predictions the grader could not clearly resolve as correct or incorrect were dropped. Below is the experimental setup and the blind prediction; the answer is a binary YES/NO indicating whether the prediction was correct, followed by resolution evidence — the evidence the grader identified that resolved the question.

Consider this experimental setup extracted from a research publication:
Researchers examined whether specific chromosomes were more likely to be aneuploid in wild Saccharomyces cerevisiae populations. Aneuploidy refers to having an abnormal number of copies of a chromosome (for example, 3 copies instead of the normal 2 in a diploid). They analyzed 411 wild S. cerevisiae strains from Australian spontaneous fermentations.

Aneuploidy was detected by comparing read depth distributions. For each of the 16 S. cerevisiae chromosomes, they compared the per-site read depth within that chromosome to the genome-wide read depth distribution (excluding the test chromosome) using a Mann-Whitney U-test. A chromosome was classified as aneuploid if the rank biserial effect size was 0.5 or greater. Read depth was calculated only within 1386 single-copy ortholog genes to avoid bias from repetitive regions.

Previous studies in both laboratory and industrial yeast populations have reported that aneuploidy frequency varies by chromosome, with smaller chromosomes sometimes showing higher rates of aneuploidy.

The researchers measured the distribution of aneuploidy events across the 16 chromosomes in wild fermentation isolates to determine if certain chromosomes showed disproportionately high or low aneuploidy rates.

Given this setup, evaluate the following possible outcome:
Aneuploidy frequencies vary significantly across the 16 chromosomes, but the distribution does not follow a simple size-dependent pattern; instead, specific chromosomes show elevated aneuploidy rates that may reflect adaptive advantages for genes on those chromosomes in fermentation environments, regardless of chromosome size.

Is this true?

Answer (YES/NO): NO